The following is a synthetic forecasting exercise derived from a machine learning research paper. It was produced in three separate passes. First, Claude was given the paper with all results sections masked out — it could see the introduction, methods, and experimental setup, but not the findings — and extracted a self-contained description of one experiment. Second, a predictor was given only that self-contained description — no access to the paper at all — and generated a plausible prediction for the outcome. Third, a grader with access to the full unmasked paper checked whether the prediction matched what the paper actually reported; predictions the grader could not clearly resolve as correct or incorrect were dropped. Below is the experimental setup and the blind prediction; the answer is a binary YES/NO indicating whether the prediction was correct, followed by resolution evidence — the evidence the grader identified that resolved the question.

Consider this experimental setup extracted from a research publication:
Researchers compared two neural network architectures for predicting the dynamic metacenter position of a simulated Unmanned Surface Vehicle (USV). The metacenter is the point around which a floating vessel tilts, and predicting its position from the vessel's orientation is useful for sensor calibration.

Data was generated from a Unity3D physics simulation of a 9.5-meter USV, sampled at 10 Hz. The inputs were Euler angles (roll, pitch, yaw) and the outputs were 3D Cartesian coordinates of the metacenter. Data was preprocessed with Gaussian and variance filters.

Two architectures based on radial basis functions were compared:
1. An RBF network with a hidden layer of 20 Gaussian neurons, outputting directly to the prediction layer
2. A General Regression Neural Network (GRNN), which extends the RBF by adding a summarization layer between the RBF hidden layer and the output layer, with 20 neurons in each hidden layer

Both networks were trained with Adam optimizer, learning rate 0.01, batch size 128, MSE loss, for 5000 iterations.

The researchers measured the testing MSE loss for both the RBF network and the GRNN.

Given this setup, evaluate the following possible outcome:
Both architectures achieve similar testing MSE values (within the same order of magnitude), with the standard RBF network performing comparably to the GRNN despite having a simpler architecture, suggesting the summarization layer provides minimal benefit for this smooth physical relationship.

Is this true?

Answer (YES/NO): NO